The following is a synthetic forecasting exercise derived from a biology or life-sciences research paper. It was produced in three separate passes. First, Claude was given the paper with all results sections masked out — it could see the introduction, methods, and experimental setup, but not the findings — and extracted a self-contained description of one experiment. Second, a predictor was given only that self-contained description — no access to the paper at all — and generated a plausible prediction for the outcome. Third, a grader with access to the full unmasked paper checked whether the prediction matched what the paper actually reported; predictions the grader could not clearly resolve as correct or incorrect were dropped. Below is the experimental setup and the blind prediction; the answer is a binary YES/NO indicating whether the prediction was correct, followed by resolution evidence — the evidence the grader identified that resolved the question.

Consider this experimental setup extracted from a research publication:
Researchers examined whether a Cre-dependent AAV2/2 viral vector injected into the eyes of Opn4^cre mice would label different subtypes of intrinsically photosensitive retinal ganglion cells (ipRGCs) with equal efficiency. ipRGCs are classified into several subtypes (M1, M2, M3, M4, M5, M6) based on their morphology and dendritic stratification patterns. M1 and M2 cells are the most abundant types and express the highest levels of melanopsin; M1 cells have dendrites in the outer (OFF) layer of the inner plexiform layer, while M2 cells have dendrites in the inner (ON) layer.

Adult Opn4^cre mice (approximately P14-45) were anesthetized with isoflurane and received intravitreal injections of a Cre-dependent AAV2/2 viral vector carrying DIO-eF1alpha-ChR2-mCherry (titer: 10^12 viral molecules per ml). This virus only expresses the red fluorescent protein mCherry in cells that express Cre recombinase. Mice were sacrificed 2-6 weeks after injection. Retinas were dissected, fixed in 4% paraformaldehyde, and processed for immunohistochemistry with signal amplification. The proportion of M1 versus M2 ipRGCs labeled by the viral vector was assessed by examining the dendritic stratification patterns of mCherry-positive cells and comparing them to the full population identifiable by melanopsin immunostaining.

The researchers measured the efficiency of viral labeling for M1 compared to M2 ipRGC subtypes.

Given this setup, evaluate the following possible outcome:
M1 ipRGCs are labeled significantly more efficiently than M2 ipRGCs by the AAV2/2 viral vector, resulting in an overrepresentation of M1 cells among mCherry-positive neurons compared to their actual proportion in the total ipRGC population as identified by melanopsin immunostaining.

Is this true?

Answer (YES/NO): NO